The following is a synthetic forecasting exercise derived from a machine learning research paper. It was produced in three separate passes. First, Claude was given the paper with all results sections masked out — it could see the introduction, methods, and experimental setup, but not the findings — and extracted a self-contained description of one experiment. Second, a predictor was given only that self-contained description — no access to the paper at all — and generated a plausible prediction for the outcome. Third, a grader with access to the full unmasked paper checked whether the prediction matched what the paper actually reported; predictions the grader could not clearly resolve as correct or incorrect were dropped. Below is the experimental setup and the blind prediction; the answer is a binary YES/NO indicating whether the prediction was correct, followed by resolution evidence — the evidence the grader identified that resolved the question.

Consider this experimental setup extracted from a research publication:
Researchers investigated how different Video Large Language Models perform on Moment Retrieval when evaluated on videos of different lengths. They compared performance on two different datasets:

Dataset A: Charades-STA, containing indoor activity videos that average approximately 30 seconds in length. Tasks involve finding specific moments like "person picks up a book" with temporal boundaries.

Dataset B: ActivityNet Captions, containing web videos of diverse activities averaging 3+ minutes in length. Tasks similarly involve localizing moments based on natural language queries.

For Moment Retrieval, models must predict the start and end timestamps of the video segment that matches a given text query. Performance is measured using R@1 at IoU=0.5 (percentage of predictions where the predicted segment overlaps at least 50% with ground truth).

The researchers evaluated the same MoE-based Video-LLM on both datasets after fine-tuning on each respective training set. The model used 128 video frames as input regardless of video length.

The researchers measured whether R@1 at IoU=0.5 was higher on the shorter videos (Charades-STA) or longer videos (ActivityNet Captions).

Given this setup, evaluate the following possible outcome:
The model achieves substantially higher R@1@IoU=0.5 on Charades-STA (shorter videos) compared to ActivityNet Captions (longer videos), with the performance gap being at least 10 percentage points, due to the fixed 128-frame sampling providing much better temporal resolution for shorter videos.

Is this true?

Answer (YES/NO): YES